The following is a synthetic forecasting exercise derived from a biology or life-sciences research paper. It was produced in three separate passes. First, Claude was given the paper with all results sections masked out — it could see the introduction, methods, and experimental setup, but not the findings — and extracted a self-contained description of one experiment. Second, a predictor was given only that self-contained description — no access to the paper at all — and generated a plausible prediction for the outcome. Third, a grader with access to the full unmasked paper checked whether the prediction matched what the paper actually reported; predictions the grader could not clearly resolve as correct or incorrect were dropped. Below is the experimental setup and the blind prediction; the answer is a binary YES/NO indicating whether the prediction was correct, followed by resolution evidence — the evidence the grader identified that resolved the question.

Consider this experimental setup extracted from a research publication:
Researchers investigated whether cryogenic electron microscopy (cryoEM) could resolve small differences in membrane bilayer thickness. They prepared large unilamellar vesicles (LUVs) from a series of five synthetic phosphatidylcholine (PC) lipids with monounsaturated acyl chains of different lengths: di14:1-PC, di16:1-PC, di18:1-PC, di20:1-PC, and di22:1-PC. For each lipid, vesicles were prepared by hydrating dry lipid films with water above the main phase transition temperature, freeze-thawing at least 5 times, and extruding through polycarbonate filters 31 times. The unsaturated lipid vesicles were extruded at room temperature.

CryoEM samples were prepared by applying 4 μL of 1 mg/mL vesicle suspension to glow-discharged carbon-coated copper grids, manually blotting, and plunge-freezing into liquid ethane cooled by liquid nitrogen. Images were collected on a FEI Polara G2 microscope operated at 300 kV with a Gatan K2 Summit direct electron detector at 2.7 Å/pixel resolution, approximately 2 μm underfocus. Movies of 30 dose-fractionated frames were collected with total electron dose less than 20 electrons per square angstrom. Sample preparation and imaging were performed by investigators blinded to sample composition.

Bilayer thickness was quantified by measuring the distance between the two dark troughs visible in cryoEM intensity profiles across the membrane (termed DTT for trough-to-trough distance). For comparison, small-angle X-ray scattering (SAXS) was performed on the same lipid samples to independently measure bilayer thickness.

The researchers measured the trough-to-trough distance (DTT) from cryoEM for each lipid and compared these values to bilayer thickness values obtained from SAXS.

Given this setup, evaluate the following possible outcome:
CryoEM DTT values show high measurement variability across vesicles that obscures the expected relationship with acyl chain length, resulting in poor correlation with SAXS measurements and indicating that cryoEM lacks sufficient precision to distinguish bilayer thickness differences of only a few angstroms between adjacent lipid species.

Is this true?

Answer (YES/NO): NO